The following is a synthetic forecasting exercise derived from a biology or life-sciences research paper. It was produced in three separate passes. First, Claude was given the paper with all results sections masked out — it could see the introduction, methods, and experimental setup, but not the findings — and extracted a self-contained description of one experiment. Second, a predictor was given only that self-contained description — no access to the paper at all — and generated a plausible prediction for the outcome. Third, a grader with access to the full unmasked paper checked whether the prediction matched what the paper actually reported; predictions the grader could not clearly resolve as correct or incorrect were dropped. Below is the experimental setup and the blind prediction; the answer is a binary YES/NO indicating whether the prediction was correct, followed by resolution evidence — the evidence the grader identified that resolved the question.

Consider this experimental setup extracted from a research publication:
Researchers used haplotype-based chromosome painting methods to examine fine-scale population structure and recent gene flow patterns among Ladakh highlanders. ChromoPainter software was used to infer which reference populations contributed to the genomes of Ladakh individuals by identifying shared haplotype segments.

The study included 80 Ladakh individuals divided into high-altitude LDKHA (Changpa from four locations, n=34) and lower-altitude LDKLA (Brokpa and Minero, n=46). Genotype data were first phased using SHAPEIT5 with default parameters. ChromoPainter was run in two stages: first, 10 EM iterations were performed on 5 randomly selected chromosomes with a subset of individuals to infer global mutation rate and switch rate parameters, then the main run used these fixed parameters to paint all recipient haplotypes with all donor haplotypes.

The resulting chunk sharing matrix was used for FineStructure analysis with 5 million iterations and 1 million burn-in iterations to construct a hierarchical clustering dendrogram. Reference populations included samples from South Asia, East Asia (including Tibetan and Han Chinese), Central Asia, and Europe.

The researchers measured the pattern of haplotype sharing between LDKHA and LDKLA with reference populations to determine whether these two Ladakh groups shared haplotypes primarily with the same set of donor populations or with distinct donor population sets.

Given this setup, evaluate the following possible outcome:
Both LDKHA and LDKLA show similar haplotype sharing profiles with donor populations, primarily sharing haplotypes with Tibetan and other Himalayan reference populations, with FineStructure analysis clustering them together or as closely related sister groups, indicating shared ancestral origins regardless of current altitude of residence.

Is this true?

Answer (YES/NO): NO